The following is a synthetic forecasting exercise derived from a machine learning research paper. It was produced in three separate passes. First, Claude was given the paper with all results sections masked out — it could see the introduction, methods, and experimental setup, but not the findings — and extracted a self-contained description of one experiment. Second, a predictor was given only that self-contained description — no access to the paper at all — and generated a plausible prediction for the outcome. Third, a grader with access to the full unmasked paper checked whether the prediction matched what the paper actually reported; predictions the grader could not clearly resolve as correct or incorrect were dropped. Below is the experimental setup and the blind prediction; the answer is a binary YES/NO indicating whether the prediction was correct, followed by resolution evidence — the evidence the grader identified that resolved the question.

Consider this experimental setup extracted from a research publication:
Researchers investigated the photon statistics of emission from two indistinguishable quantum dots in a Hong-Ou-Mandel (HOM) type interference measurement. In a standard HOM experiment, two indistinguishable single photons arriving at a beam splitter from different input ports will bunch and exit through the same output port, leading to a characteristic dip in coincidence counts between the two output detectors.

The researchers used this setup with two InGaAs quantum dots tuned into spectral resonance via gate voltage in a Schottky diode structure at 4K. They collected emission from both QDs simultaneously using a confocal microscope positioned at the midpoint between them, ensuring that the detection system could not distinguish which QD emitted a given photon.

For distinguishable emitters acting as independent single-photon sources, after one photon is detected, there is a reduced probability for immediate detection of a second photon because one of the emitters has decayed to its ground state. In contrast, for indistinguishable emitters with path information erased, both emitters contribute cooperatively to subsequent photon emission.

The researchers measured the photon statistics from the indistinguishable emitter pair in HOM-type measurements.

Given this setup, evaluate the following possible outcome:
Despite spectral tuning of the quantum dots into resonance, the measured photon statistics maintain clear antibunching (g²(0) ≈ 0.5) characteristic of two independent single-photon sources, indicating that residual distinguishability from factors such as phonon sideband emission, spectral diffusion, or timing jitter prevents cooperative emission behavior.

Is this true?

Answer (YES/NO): NO